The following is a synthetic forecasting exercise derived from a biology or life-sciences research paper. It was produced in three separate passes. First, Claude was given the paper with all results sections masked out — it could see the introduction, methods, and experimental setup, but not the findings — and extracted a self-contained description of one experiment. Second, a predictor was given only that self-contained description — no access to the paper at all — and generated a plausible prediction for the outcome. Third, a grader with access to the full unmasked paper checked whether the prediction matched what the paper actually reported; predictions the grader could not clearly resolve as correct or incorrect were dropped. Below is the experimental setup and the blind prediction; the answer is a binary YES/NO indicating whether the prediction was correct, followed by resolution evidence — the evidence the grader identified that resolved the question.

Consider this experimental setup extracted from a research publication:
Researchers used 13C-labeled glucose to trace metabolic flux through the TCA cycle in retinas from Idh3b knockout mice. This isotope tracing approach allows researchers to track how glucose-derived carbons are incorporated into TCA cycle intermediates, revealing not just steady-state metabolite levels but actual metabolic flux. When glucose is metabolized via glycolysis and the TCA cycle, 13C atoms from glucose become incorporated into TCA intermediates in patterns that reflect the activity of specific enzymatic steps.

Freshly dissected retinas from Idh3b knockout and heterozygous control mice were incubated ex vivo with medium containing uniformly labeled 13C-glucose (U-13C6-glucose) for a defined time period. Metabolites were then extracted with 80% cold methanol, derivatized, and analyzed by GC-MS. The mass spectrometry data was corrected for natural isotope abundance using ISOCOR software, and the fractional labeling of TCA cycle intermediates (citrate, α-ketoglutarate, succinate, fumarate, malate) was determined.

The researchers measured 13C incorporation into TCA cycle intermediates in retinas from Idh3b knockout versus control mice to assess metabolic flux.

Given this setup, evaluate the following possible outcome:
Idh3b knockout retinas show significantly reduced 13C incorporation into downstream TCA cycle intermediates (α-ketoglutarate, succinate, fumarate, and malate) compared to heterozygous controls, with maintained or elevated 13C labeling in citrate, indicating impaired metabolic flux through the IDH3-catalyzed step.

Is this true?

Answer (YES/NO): NO